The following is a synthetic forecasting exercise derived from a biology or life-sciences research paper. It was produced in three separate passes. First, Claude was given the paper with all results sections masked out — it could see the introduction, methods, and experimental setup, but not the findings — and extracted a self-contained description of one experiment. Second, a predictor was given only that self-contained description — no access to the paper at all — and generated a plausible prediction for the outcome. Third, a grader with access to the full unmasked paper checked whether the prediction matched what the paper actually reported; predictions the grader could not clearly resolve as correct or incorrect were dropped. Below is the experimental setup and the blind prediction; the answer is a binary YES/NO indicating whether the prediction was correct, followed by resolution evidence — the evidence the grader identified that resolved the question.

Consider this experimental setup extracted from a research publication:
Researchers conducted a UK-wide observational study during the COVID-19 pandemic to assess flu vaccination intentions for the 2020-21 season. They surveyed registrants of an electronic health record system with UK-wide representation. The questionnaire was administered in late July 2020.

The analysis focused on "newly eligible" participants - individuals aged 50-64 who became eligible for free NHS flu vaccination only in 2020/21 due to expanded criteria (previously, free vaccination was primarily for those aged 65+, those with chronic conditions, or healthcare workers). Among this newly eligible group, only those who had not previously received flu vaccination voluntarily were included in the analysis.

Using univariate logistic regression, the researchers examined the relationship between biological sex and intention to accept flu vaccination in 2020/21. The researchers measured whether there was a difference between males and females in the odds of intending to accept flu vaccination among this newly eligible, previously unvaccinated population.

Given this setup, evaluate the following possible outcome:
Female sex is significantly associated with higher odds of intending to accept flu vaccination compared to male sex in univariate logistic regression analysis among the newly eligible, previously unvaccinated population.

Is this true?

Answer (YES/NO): NO